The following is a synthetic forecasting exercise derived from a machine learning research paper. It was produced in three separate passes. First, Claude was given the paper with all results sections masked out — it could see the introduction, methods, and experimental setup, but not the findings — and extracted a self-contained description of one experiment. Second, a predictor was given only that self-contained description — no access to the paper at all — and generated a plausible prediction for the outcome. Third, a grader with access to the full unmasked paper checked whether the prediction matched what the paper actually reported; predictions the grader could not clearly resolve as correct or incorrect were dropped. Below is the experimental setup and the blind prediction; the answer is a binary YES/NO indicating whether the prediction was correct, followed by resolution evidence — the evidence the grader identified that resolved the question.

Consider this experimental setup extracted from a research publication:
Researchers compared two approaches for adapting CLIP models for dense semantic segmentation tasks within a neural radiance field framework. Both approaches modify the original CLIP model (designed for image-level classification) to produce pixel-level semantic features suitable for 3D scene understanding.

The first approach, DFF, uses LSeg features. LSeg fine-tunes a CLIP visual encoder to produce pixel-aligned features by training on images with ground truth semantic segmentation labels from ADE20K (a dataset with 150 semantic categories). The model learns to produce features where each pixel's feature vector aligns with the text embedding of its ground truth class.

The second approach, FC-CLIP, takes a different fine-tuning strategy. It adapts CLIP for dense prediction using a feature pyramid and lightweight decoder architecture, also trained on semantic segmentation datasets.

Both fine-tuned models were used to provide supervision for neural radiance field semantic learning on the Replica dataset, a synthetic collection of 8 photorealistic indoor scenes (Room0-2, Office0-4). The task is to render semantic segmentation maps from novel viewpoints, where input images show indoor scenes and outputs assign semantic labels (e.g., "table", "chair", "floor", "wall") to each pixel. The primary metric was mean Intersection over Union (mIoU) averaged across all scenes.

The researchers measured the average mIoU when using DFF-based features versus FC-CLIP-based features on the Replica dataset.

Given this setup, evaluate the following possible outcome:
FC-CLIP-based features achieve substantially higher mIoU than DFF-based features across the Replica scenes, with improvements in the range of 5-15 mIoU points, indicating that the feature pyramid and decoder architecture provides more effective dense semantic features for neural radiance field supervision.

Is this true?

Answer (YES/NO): YES